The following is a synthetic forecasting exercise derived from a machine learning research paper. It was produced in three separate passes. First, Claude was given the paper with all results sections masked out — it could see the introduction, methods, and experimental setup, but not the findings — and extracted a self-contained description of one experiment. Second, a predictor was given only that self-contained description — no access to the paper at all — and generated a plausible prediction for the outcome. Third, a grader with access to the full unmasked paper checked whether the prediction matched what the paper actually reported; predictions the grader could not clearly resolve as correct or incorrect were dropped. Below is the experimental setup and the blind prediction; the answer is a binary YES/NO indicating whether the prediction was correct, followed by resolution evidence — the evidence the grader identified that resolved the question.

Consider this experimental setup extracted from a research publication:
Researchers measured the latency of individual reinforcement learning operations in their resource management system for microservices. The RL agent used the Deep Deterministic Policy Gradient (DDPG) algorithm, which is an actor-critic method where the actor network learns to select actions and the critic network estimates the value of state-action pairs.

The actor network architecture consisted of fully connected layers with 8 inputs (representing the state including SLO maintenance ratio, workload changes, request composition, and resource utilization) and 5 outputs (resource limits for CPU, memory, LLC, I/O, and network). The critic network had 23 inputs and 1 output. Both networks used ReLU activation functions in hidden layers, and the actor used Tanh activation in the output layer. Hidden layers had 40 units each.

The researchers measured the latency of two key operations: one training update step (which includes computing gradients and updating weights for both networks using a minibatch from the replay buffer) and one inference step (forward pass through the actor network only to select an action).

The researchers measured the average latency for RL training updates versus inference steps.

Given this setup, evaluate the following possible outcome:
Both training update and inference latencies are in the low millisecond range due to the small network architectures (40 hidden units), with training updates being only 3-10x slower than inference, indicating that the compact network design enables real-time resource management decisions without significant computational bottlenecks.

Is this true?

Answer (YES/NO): NO